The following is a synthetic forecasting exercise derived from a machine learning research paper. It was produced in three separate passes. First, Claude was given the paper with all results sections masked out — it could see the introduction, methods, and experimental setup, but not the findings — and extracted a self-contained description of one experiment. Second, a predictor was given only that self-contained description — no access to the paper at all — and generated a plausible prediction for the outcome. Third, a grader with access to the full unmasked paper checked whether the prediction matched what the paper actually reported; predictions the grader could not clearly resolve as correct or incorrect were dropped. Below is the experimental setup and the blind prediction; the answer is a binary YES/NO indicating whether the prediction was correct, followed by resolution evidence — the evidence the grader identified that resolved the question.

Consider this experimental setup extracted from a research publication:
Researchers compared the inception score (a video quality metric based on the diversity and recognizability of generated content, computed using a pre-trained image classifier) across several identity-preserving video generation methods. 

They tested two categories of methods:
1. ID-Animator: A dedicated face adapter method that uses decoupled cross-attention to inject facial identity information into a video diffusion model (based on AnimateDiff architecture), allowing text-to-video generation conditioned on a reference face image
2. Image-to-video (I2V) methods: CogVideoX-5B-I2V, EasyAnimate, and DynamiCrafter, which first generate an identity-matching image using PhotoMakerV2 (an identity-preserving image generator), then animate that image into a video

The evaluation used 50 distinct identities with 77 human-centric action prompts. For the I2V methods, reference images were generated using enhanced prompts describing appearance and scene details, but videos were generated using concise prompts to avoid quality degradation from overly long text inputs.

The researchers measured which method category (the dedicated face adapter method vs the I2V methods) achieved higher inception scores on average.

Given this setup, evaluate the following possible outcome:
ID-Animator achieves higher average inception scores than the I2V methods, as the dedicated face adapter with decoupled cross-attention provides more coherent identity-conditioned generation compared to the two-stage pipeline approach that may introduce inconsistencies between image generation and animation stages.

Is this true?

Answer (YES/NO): NO